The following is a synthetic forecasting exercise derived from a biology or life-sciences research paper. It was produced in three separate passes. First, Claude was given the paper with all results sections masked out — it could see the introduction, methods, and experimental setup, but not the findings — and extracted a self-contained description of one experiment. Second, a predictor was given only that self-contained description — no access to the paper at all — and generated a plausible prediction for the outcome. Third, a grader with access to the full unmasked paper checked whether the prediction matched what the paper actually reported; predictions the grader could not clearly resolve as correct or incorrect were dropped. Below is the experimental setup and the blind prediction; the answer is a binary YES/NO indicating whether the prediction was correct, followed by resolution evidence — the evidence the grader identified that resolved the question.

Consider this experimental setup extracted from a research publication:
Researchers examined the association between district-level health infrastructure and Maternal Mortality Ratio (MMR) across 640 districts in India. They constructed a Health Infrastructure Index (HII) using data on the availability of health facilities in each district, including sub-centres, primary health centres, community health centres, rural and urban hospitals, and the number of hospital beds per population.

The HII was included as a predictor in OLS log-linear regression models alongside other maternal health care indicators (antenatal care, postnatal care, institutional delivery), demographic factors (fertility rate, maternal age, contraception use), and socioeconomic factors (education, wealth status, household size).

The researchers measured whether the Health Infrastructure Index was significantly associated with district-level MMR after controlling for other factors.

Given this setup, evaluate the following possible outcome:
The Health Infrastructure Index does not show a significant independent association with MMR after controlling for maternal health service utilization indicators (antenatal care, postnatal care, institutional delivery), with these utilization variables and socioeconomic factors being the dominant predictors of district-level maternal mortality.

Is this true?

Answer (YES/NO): NO